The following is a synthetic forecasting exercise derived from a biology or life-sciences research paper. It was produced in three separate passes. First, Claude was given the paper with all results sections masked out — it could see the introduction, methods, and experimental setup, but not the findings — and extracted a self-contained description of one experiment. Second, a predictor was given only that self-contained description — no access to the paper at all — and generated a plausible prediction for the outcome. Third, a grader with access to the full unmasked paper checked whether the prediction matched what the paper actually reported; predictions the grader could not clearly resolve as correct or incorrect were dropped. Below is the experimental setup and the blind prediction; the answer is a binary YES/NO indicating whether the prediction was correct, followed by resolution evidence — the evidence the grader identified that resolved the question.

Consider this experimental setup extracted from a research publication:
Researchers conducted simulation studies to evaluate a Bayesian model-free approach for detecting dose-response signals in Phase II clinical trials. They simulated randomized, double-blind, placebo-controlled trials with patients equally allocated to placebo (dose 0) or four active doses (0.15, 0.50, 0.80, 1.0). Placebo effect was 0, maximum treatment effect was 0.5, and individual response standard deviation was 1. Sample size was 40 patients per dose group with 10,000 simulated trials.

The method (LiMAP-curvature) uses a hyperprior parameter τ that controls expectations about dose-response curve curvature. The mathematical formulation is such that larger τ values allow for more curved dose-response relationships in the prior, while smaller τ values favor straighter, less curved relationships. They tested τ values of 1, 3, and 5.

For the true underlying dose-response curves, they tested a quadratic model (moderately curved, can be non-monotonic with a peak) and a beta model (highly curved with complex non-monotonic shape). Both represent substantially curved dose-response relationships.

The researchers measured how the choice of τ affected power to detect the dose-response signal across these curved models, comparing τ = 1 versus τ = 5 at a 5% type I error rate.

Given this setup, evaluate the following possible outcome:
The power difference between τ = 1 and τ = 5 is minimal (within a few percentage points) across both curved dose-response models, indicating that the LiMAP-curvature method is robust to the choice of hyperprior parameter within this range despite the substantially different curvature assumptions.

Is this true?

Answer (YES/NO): NO